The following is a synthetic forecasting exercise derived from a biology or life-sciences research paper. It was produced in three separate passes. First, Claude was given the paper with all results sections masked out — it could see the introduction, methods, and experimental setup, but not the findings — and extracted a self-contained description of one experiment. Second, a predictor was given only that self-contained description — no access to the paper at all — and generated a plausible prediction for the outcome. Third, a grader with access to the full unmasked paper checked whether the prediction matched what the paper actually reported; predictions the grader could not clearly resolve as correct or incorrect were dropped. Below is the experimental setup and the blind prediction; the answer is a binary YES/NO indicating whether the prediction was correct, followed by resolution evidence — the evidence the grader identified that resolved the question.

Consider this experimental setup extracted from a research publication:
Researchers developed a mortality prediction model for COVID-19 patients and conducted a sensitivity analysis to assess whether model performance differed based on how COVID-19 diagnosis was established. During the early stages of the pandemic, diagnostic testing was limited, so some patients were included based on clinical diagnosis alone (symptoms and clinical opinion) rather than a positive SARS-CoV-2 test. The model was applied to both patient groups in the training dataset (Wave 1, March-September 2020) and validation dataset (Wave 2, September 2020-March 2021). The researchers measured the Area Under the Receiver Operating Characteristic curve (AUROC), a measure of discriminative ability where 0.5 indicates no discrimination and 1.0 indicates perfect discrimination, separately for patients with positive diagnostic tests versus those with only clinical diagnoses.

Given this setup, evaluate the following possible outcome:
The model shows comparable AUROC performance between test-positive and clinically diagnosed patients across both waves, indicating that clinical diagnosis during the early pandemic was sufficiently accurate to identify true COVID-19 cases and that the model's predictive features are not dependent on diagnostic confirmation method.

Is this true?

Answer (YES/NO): YES